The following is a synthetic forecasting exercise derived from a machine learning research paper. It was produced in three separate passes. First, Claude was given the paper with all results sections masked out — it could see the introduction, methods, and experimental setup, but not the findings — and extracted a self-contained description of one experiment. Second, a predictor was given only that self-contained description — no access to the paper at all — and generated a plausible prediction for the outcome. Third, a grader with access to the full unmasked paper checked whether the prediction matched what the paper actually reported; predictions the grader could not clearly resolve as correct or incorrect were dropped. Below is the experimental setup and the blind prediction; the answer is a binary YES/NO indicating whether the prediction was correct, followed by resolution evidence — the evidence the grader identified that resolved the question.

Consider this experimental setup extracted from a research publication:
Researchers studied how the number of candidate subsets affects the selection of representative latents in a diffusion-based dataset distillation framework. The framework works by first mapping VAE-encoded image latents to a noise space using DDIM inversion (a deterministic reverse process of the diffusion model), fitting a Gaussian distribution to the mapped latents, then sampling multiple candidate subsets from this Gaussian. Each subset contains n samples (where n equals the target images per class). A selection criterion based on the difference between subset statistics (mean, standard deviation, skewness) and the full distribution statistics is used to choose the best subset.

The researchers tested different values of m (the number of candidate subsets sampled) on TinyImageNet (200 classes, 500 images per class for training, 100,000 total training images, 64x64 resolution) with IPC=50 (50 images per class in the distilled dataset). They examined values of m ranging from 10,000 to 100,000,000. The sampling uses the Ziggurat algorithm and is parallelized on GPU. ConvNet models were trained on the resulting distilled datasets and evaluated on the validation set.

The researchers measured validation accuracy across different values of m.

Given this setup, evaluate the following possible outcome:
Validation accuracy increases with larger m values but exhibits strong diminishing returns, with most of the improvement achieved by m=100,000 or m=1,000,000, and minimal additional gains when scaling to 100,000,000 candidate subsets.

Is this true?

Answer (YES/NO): YES